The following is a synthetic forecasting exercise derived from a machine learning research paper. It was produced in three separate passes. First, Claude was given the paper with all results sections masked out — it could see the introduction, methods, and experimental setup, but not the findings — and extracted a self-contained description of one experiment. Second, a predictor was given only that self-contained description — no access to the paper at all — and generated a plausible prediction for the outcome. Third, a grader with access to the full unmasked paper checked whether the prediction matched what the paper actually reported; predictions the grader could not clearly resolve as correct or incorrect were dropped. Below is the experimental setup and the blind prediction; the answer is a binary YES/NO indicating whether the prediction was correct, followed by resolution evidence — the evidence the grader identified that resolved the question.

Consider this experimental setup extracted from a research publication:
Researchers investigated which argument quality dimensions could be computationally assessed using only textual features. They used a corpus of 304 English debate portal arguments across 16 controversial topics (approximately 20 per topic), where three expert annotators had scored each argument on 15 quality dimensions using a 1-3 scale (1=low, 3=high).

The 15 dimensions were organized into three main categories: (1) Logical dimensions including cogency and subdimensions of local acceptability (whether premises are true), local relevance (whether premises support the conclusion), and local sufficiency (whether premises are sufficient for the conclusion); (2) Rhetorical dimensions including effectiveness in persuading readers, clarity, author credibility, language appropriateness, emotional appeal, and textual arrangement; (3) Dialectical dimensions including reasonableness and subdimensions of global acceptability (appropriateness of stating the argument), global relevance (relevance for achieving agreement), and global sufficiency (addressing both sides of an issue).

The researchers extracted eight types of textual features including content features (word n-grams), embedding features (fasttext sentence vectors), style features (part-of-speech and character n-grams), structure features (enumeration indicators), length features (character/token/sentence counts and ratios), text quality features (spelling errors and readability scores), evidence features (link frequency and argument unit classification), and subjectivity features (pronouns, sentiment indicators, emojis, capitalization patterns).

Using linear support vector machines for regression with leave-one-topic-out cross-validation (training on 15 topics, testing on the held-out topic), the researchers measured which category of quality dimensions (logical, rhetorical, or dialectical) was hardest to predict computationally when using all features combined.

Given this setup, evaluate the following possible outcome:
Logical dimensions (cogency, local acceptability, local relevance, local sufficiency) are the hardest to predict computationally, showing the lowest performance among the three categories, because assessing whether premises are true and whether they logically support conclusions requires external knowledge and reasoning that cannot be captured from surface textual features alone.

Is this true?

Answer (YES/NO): NO